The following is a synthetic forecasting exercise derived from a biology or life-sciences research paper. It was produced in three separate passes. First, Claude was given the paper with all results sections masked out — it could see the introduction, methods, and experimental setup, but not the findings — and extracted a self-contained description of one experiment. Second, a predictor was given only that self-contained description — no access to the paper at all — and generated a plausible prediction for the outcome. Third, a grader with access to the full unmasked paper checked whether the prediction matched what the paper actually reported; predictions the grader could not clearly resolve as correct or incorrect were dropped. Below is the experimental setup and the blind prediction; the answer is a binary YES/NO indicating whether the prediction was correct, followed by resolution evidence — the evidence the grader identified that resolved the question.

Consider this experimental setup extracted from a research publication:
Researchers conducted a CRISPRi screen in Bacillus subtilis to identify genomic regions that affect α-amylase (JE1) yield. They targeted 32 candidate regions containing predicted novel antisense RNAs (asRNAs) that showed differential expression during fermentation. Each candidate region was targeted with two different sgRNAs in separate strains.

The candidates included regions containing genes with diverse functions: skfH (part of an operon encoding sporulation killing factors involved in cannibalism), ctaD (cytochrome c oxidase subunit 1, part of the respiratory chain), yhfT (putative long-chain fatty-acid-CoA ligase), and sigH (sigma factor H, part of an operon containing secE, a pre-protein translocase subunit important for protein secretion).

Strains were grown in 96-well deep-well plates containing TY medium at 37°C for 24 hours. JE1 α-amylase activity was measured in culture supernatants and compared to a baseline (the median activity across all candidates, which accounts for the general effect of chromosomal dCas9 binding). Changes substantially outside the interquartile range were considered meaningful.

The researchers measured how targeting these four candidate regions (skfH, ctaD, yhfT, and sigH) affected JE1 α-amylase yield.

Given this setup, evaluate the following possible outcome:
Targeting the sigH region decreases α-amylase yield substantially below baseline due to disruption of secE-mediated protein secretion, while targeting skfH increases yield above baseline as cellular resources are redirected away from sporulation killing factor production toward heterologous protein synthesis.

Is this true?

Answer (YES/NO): YES